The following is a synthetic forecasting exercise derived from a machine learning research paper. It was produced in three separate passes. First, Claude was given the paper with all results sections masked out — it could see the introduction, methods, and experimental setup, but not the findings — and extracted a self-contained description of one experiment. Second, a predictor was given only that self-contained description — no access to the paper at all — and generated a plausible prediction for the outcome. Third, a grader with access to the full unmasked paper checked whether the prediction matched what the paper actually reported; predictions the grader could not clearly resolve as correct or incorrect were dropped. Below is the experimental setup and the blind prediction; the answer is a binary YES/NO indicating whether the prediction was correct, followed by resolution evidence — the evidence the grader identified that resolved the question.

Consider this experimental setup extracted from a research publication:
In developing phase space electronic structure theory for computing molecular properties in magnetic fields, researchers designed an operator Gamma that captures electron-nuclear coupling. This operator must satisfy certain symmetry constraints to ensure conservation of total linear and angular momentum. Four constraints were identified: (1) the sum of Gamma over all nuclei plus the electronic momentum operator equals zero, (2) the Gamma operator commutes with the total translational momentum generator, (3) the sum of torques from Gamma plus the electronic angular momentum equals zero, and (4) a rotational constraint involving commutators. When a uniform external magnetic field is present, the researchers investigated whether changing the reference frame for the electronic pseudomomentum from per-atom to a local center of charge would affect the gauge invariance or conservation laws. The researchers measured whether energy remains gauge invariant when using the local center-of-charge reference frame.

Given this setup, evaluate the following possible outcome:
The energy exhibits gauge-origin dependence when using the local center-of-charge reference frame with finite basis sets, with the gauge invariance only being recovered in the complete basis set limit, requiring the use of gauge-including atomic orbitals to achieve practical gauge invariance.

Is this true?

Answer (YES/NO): NO